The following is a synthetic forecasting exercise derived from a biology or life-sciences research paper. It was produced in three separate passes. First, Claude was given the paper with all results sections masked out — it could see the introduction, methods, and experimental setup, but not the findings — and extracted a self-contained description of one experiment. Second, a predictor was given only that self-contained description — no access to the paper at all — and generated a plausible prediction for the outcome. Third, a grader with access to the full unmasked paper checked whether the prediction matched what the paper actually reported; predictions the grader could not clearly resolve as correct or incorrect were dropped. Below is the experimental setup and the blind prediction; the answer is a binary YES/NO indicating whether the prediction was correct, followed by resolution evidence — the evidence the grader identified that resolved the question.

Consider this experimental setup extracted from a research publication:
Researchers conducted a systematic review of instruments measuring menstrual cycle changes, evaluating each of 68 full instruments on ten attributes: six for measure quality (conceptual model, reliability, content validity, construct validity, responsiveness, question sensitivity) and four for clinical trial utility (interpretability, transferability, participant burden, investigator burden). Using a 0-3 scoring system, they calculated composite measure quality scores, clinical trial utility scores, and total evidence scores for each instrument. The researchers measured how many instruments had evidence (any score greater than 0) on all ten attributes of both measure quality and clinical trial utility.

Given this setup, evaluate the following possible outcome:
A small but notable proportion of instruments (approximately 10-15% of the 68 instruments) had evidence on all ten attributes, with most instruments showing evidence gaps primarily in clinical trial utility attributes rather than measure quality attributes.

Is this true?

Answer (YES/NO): NO